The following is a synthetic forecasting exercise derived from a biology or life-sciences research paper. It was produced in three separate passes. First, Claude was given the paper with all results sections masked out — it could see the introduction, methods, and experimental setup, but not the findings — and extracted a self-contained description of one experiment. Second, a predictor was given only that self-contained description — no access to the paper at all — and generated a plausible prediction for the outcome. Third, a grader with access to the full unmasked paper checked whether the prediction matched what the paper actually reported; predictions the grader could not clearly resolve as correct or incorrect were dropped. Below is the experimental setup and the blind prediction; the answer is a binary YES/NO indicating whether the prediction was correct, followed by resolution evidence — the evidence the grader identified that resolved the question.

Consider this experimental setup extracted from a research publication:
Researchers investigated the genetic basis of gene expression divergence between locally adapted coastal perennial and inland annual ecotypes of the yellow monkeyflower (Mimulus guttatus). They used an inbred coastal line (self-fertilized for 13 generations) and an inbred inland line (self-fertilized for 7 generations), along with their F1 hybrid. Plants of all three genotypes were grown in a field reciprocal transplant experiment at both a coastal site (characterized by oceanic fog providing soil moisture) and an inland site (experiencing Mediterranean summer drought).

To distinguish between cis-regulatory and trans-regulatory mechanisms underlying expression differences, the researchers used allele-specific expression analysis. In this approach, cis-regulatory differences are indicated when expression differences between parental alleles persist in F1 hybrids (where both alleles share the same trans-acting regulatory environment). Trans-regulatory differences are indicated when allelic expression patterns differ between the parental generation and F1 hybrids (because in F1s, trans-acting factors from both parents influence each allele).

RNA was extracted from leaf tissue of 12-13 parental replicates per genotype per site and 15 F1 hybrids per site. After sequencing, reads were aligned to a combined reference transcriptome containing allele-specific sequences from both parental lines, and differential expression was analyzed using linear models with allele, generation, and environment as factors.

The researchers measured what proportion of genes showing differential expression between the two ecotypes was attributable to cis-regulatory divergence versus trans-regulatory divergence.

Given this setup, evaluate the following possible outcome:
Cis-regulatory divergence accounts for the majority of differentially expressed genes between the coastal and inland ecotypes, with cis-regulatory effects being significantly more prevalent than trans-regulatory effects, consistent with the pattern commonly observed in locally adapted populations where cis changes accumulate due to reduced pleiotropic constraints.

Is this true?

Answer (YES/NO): YES